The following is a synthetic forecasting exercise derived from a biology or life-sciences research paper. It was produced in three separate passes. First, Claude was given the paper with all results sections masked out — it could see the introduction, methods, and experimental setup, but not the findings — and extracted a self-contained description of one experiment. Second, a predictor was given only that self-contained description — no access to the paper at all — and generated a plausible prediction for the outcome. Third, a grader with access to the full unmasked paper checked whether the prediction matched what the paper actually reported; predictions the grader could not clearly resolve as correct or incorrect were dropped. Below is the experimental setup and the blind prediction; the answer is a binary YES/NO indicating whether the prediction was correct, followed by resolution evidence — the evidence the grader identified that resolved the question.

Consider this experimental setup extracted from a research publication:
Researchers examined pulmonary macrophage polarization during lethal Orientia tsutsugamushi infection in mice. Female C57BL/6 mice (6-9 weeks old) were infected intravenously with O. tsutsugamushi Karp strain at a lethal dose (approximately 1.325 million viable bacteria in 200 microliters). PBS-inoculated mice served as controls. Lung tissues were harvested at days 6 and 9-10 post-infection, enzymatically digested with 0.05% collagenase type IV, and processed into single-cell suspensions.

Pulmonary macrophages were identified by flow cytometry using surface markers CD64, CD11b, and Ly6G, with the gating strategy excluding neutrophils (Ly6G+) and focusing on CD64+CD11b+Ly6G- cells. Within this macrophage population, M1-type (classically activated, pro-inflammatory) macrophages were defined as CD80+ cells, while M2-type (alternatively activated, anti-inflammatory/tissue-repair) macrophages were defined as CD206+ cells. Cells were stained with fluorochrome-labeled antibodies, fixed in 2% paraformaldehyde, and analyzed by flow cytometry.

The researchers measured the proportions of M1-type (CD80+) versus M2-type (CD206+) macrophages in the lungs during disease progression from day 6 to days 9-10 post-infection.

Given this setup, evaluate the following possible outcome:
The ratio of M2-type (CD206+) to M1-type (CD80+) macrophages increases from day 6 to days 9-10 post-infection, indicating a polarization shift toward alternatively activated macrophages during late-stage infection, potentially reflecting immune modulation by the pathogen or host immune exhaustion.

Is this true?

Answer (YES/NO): NO